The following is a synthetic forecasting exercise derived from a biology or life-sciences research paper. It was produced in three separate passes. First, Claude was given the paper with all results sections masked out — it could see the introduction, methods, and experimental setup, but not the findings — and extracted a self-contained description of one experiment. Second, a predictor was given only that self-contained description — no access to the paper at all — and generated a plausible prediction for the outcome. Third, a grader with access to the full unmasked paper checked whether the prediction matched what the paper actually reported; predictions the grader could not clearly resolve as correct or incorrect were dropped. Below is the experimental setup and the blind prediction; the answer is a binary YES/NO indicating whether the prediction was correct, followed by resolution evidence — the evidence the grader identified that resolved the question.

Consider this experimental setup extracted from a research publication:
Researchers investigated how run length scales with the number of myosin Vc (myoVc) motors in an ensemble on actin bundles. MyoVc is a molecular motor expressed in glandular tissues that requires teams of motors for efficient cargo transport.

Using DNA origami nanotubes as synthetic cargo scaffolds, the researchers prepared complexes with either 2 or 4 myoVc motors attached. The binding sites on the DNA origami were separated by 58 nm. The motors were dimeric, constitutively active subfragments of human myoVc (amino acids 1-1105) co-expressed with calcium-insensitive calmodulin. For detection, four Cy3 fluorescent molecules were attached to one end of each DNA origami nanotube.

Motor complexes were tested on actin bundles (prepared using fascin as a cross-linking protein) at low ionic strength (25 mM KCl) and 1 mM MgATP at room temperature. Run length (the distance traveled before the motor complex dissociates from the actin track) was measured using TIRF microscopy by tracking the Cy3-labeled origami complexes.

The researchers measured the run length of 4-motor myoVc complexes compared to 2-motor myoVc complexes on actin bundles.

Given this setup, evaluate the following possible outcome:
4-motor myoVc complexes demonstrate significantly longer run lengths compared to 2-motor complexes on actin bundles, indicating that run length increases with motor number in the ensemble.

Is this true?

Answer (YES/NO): YES